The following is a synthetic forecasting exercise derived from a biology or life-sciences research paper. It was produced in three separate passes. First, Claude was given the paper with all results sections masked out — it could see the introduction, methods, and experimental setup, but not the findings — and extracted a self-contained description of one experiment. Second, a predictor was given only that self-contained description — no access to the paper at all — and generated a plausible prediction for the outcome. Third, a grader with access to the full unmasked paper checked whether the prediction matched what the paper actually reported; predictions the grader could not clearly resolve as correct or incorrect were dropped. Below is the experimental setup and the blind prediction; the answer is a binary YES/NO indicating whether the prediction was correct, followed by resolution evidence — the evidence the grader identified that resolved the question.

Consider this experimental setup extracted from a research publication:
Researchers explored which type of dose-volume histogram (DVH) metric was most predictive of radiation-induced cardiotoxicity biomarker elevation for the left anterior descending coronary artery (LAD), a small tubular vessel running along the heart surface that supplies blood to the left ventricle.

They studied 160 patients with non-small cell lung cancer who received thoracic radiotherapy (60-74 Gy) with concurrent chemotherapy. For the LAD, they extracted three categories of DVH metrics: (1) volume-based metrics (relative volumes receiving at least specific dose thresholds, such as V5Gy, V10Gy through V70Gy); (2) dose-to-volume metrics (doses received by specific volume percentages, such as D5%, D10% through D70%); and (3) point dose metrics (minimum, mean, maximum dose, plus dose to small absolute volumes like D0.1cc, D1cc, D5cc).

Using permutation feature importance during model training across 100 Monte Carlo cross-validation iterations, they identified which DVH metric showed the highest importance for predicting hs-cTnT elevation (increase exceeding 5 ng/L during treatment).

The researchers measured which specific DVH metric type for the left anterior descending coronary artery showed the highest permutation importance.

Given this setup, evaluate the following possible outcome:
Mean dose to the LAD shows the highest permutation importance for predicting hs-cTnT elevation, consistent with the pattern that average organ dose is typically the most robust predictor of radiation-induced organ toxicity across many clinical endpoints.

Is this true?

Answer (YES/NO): NO